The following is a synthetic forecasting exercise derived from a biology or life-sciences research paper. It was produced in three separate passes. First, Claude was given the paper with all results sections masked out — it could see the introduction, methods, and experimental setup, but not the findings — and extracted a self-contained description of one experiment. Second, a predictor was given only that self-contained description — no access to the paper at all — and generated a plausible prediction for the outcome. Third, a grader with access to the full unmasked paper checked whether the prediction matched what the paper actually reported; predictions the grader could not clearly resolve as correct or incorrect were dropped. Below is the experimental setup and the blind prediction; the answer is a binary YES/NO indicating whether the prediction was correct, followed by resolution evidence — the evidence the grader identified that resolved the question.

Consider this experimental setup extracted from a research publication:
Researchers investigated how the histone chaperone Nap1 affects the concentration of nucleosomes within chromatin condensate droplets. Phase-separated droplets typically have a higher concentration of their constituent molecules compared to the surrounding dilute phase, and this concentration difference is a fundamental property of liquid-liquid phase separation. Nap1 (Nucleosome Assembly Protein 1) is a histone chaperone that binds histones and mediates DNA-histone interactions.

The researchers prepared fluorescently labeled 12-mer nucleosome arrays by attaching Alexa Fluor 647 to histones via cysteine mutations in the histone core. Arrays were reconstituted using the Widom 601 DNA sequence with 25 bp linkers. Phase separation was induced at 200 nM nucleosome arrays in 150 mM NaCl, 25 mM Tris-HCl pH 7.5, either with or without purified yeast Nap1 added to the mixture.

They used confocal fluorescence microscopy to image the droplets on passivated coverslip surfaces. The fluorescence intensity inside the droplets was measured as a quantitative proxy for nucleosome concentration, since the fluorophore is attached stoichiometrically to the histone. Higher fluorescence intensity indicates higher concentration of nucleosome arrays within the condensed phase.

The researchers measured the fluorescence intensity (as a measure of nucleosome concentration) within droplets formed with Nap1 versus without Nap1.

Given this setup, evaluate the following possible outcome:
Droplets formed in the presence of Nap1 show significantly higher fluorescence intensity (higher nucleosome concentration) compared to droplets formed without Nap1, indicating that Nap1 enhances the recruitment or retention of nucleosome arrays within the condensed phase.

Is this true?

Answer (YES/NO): YES